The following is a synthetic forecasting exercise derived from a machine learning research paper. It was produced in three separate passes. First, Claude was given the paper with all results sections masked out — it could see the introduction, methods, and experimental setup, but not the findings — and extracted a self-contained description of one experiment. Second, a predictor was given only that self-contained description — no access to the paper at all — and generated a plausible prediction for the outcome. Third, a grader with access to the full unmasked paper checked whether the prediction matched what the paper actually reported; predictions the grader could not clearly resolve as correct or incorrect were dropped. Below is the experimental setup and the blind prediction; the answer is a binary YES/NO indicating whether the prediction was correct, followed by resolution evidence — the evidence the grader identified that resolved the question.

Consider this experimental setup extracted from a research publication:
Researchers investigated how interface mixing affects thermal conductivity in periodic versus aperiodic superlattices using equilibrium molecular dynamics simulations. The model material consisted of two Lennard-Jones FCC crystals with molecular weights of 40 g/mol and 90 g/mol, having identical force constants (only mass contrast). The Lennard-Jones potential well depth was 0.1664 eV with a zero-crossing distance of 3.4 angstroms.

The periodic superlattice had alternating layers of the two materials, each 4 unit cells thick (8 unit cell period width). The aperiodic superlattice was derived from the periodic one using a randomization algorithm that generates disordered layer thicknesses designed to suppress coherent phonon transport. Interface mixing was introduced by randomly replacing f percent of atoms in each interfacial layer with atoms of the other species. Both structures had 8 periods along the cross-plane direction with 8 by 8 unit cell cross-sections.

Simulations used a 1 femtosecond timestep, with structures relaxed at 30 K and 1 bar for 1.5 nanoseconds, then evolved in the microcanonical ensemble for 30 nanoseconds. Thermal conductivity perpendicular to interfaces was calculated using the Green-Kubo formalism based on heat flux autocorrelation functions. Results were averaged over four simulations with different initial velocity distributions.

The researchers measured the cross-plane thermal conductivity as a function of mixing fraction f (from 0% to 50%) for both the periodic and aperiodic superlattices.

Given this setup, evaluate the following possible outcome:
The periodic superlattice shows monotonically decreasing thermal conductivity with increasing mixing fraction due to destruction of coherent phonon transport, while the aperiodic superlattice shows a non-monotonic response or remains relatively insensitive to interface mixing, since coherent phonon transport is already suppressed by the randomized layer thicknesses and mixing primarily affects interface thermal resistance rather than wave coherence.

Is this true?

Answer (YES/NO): NO